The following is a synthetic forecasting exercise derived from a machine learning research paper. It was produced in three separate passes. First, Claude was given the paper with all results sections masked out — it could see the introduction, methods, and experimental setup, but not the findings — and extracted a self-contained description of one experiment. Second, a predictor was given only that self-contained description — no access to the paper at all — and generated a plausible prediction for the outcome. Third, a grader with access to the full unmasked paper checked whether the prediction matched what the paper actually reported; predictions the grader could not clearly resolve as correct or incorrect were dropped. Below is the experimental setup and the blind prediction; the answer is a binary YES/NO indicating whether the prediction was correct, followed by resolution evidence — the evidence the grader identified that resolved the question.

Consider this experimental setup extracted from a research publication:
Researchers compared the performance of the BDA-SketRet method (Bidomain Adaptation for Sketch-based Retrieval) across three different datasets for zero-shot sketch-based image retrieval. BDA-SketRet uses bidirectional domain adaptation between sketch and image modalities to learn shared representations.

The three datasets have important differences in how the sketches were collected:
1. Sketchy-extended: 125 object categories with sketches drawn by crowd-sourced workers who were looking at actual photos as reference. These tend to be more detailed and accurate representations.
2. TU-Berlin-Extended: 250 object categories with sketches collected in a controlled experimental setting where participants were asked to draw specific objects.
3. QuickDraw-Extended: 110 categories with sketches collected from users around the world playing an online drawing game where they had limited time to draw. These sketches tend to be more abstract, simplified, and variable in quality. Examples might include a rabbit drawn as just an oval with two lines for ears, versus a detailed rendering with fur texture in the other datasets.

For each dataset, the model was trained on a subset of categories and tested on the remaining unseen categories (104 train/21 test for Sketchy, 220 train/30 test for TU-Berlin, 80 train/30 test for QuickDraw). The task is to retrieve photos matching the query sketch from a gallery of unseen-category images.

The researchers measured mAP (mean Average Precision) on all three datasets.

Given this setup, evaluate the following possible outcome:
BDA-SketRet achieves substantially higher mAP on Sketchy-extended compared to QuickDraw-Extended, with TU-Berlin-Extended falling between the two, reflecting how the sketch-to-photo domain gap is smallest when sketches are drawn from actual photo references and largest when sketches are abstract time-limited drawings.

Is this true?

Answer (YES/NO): YES